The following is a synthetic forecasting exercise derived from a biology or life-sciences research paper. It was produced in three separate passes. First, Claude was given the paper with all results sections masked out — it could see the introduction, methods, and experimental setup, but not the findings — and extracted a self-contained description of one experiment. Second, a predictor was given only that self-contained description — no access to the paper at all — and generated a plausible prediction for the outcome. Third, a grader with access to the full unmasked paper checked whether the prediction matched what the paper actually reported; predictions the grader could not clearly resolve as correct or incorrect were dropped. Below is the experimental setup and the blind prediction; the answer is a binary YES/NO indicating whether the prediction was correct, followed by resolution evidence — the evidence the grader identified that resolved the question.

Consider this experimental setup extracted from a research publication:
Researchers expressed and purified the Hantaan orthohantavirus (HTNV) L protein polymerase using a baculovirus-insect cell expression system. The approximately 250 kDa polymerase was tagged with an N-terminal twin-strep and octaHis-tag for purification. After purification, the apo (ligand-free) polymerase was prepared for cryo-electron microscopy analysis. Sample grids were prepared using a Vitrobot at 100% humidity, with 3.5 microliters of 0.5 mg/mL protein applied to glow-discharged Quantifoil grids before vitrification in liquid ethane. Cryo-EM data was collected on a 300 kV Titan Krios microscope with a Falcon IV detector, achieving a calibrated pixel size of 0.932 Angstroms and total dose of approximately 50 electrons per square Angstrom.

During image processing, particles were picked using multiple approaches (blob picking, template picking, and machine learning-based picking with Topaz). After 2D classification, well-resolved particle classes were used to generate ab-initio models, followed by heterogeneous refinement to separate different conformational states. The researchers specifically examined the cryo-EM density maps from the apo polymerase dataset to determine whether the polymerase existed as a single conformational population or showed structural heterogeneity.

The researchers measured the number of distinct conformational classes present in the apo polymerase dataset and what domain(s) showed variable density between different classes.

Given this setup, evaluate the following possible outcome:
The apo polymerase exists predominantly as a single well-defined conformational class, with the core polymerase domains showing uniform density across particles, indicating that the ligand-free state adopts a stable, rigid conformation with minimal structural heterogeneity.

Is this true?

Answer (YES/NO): NO